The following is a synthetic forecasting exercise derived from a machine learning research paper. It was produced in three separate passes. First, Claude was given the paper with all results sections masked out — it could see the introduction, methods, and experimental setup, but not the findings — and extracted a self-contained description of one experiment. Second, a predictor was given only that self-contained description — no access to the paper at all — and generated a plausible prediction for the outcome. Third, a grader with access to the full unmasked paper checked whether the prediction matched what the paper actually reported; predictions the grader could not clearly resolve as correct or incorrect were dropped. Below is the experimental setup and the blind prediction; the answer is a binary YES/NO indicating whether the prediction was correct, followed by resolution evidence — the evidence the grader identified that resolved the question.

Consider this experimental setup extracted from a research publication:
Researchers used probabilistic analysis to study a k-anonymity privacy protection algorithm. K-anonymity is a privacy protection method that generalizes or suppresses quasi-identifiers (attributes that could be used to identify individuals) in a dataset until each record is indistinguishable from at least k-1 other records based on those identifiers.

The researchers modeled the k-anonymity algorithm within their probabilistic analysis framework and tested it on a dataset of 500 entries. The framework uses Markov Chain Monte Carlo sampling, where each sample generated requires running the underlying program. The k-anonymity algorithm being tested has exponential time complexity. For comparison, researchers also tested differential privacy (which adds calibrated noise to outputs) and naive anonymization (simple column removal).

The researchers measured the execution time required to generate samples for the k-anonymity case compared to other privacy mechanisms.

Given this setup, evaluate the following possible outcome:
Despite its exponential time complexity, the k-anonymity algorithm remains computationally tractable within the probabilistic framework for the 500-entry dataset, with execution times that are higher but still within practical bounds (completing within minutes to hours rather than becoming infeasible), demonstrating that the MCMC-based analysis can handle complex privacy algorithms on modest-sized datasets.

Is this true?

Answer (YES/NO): NO